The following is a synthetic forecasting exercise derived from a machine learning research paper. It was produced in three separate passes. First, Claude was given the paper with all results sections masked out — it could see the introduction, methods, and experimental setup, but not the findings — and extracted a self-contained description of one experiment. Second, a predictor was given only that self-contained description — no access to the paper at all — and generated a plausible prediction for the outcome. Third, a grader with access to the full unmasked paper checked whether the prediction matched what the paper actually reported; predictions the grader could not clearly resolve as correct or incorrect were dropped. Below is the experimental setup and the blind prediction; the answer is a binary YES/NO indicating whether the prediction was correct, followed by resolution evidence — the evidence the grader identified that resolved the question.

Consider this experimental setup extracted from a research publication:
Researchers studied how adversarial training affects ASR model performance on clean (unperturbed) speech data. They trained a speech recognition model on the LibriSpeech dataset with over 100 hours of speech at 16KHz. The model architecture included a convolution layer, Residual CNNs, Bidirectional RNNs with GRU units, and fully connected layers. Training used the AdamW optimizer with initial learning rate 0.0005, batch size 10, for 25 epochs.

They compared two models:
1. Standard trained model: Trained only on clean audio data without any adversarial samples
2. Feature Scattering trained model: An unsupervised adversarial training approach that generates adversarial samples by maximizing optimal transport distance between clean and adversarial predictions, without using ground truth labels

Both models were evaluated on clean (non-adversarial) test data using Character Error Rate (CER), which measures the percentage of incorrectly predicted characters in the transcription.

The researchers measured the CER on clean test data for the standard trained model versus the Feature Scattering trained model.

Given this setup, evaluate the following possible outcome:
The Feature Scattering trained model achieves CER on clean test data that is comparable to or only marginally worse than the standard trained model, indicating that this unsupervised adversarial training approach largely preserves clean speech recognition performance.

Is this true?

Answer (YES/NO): NO